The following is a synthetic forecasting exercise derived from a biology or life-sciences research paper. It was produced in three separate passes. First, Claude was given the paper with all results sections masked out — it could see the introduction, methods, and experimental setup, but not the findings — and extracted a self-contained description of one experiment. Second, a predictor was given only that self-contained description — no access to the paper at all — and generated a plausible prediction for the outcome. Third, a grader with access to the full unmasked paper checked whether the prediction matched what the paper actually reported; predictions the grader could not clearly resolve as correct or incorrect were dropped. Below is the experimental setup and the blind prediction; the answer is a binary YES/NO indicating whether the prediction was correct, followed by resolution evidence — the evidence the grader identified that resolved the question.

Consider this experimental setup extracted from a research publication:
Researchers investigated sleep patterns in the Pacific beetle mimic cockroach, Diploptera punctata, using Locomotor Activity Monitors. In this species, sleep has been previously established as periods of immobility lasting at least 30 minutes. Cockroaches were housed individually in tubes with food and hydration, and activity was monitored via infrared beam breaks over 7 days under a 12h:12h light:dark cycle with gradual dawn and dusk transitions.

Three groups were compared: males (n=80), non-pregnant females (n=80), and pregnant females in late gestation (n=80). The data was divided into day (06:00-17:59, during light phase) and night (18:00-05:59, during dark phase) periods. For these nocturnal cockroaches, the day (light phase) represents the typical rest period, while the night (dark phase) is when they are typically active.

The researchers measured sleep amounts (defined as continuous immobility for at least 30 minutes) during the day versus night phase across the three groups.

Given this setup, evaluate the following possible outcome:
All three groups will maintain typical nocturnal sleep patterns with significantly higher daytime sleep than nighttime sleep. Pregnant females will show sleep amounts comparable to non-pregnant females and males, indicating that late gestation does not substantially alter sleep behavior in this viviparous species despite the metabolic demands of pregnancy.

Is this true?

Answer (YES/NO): NO